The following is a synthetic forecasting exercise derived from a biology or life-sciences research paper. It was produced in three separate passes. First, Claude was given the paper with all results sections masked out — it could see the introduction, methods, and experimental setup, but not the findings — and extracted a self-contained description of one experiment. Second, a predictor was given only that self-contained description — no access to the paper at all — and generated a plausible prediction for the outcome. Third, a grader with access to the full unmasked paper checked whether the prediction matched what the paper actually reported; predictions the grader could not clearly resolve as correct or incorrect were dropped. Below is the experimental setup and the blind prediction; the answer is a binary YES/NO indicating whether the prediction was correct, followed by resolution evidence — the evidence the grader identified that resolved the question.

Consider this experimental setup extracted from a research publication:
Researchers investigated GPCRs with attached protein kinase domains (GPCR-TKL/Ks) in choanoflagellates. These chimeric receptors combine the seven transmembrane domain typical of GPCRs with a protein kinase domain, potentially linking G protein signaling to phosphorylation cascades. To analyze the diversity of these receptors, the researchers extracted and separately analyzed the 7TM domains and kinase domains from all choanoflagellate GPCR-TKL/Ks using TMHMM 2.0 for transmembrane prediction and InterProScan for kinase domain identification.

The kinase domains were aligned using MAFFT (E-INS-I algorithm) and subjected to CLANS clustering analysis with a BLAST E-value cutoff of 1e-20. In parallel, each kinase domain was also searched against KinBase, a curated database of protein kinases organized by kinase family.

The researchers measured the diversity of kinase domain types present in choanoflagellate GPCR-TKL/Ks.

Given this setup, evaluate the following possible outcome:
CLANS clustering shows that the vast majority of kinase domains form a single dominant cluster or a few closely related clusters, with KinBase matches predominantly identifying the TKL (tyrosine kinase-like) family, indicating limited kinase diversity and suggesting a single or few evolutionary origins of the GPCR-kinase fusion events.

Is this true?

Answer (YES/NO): NO